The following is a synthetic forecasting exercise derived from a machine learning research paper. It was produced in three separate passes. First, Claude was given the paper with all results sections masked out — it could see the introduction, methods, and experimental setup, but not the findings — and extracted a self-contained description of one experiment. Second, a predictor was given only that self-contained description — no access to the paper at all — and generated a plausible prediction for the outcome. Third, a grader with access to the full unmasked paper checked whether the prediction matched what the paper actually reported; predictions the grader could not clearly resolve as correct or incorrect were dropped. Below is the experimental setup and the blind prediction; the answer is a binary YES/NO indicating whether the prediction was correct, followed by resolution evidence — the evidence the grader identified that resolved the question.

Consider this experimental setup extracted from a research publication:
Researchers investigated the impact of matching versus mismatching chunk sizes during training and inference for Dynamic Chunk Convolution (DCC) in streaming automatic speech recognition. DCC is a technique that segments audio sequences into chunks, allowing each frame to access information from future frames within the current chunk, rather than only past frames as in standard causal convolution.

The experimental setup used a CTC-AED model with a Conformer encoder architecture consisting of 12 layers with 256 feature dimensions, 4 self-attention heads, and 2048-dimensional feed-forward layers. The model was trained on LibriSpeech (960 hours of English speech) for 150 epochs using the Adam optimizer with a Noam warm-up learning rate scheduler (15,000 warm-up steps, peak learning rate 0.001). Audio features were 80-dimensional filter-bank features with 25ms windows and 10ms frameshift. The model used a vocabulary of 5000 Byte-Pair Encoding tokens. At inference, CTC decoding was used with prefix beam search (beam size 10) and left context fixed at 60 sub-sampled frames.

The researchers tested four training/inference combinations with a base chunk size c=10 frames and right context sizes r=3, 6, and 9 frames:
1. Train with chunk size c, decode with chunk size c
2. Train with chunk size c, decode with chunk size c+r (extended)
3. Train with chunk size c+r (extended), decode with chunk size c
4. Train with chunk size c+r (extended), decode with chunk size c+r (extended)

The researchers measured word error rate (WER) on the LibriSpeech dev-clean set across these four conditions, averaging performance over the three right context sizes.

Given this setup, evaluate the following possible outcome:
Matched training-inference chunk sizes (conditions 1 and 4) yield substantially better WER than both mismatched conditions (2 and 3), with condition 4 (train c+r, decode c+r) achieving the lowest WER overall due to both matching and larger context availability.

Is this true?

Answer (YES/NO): NO